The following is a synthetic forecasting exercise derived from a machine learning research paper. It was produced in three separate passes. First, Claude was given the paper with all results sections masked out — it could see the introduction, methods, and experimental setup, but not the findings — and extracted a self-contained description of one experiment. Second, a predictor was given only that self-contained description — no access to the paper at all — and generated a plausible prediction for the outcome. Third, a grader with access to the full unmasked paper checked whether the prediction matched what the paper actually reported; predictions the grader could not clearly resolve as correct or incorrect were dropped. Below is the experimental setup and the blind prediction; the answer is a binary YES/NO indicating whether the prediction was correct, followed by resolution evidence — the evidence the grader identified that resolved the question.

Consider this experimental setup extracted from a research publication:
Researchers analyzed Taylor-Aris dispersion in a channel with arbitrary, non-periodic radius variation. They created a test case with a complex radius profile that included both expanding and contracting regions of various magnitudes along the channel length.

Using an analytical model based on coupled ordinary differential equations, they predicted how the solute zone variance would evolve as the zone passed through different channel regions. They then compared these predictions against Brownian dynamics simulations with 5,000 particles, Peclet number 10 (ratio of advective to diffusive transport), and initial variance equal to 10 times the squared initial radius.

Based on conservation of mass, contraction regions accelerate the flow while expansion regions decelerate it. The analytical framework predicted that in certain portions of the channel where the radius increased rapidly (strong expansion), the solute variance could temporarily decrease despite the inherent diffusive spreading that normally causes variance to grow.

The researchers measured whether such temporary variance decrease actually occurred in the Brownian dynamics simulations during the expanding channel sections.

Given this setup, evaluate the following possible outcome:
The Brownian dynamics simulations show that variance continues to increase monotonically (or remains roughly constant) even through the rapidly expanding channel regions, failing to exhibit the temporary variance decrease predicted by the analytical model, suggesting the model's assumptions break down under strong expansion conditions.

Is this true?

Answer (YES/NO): NO